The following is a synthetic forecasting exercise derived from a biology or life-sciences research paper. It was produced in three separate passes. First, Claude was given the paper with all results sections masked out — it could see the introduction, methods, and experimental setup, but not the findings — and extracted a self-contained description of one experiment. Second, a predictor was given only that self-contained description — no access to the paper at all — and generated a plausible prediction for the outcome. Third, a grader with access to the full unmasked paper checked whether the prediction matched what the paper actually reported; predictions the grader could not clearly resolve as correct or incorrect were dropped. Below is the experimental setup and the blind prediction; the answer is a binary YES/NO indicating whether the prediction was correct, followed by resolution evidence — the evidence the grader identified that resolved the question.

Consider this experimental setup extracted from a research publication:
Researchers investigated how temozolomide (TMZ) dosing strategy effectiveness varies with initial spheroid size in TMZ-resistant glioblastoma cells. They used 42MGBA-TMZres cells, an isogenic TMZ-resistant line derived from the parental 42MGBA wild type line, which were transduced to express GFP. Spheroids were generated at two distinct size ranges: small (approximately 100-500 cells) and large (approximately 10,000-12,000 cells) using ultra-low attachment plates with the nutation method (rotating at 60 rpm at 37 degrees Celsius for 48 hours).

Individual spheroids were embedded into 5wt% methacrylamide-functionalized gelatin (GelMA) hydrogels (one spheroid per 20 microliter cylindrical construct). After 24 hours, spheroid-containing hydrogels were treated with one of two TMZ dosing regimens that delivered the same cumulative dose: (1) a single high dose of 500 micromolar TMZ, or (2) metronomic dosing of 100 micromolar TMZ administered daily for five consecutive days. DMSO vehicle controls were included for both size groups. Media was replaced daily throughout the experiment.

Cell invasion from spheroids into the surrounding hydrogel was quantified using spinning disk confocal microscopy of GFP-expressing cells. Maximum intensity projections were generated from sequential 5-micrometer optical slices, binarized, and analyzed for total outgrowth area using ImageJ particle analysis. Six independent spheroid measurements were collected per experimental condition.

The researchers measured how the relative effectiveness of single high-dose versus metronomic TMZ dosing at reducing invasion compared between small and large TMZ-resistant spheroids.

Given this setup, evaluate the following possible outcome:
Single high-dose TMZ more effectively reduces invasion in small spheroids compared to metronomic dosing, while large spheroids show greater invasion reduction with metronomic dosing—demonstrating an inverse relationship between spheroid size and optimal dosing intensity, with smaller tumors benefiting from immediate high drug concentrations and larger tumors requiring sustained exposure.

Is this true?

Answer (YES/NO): NO